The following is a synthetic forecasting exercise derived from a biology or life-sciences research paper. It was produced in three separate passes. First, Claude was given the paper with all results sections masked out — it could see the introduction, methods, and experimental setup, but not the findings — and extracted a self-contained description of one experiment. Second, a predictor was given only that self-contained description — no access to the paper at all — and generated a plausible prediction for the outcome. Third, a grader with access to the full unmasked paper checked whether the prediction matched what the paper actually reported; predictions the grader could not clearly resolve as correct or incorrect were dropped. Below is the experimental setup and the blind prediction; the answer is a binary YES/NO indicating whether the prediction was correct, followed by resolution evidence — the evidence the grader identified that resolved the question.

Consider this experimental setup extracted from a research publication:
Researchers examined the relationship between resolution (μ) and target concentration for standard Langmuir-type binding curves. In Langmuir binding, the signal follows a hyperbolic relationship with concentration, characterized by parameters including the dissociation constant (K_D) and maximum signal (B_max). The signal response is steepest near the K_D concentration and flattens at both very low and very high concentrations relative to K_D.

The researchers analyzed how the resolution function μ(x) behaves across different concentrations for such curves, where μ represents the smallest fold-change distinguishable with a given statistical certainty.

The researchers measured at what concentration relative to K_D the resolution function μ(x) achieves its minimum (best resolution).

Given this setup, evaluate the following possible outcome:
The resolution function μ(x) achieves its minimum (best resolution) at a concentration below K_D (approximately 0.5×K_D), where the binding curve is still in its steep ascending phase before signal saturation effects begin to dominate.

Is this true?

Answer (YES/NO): NO